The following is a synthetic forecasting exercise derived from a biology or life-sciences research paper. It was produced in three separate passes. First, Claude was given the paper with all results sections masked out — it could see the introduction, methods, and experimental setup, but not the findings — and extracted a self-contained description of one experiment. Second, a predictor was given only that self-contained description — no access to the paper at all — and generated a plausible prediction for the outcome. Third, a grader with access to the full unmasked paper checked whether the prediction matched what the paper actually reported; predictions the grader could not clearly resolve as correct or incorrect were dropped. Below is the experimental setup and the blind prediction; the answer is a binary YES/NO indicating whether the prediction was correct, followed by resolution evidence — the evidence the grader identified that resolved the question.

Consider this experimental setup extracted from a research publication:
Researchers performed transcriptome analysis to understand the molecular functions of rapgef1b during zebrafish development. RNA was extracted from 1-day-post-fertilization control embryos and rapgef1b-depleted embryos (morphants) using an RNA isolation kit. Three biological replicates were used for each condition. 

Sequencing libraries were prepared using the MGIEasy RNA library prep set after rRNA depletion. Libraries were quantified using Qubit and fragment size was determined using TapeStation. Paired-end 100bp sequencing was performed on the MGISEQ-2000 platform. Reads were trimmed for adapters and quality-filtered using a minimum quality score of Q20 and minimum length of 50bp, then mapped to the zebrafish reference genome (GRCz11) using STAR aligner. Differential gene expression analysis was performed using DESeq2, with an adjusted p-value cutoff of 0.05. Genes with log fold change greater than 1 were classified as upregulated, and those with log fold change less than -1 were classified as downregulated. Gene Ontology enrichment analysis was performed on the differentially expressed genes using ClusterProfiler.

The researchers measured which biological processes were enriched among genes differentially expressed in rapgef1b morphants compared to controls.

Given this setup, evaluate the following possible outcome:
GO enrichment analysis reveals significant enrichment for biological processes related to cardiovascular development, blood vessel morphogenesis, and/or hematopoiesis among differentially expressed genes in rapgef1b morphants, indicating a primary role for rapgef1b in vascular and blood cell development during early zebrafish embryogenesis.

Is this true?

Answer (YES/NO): NO